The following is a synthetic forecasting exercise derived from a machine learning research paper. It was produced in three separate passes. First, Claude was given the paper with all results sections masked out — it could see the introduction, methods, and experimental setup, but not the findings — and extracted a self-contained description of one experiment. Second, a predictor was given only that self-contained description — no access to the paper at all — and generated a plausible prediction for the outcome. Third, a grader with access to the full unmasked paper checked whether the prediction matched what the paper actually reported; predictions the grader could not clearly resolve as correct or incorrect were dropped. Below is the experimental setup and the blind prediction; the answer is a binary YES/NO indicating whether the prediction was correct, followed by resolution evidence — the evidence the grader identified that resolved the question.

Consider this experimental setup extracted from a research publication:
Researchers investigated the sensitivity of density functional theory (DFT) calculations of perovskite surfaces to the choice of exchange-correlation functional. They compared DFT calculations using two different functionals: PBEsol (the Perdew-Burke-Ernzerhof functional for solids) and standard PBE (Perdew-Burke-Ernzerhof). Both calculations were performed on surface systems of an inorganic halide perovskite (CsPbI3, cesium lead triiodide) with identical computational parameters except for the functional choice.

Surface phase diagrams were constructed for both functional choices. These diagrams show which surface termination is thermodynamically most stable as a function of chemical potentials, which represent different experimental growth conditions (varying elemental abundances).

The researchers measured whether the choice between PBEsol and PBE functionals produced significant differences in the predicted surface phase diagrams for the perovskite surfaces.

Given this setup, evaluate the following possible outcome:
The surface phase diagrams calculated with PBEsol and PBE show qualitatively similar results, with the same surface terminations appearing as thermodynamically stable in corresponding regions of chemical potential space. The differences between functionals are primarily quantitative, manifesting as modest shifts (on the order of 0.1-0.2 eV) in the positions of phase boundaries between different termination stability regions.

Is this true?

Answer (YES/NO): YES